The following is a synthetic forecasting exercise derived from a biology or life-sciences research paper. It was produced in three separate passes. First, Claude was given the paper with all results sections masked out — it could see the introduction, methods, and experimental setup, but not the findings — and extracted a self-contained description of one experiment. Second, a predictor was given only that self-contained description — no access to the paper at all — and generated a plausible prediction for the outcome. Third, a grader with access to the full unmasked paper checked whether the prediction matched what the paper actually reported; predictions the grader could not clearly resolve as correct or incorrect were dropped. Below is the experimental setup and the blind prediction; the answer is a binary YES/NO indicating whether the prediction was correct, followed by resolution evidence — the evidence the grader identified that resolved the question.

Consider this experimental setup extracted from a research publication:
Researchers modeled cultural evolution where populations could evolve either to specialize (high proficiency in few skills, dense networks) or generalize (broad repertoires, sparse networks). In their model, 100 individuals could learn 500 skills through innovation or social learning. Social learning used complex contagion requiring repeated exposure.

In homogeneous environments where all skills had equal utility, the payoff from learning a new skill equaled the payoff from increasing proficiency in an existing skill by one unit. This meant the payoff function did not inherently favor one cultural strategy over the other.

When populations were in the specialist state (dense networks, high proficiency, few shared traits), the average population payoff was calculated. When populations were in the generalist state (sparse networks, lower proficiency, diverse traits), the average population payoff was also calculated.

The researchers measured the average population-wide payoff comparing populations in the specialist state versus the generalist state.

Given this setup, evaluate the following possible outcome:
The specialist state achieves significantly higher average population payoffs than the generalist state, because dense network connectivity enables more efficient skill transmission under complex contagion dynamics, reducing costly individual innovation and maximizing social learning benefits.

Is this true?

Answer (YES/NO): YES